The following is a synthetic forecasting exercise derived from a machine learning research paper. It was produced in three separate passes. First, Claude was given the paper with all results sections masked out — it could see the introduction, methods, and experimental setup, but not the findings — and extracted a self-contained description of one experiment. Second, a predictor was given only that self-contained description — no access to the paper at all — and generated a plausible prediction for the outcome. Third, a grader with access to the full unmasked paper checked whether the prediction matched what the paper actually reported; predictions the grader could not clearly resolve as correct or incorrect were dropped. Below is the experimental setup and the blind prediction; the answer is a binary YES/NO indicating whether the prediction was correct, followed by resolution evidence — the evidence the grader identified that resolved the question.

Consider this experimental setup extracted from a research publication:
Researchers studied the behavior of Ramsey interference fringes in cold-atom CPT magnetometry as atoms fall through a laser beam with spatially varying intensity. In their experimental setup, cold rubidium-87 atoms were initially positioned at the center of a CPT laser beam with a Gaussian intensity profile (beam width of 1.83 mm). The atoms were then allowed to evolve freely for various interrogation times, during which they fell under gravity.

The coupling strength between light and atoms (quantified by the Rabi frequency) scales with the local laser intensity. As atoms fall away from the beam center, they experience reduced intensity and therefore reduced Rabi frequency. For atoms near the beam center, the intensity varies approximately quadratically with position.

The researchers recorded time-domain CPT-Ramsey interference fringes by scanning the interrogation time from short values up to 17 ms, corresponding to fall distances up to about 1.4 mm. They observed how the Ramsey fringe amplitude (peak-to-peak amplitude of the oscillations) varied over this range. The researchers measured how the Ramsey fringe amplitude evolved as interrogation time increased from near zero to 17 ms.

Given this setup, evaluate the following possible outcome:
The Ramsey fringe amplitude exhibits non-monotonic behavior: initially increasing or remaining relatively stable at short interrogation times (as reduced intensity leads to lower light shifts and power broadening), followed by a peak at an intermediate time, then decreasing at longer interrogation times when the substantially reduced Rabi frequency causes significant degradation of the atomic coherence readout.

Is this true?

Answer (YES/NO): NO